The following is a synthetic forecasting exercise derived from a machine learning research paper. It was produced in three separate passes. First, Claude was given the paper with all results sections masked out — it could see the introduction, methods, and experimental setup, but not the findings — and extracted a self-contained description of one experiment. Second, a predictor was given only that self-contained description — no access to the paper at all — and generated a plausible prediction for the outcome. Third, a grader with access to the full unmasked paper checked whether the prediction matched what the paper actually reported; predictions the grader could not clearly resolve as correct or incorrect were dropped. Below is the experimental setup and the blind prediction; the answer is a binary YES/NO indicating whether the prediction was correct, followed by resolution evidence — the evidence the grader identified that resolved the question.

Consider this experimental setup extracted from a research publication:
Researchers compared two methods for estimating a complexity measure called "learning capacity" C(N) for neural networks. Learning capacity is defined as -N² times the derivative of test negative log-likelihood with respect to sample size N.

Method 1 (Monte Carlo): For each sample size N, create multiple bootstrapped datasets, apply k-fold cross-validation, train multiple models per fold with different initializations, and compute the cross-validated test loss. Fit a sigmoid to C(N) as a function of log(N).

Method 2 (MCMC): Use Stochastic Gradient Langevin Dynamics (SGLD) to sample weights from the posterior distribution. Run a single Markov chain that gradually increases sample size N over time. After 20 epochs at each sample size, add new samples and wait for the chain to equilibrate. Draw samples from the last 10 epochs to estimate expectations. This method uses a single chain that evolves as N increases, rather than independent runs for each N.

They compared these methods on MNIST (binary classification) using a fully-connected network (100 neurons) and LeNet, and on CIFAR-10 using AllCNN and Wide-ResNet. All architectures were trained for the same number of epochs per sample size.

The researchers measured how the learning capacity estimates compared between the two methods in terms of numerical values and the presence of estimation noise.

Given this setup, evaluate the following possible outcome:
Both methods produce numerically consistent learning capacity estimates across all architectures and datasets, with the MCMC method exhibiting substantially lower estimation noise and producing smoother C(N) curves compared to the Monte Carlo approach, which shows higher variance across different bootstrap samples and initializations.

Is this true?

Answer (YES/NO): NO